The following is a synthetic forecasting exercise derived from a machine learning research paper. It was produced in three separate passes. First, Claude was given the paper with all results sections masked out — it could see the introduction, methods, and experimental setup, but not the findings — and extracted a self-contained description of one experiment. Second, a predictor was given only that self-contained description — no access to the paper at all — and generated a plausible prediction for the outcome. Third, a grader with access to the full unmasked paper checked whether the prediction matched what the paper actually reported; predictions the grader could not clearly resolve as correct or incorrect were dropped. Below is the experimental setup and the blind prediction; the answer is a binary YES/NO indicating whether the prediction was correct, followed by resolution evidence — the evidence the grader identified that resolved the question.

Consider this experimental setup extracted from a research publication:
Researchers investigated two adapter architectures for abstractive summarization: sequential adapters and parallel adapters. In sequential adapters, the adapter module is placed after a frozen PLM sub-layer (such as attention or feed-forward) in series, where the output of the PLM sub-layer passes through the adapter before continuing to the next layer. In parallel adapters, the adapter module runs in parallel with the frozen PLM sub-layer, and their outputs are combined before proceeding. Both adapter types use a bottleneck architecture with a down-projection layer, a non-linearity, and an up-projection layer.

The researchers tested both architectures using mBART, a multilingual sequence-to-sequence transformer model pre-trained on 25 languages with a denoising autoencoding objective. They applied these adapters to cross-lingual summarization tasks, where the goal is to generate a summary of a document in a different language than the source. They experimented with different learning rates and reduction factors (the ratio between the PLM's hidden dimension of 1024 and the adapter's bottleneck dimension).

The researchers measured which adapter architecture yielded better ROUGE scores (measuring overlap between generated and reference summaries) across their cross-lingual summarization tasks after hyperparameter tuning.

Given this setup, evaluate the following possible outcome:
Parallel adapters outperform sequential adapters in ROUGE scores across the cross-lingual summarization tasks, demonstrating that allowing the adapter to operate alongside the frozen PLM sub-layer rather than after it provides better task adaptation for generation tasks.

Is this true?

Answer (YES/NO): NO